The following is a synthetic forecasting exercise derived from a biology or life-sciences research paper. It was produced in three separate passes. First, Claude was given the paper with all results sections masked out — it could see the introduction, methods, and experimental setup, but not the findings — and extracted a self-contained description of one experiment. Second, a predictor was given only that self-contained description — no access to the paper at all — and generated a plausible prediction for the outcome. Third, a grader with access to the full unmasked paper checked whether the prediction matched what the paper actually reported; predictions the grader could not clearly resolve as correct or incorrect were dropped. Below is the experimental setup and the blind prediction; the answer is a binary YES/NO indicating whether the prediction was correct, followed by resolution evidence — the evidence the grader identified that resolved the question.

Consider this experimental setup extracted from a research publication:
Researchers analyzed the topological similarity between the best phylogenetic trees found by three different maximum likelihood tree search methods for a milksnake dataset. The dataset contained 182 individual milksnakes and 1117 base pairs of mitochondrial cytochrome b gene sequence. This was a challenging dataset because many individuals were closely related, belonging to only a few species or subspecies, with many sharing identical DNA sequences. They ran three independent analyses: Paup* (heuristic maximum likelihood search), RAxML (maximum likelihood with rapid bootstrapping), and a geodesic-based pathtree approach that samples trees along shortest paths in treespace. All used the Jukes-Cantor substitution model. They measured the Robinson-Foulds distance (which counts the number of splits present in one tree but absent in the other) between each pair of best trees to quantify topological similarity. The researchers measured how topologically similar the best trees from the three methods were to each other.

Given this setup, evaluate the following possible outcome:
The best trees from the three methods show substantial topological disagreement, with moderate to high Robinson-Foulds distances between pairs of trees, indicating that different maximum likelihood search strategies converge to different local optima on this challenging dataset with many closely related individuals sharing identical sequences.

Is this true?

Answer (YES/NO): NO